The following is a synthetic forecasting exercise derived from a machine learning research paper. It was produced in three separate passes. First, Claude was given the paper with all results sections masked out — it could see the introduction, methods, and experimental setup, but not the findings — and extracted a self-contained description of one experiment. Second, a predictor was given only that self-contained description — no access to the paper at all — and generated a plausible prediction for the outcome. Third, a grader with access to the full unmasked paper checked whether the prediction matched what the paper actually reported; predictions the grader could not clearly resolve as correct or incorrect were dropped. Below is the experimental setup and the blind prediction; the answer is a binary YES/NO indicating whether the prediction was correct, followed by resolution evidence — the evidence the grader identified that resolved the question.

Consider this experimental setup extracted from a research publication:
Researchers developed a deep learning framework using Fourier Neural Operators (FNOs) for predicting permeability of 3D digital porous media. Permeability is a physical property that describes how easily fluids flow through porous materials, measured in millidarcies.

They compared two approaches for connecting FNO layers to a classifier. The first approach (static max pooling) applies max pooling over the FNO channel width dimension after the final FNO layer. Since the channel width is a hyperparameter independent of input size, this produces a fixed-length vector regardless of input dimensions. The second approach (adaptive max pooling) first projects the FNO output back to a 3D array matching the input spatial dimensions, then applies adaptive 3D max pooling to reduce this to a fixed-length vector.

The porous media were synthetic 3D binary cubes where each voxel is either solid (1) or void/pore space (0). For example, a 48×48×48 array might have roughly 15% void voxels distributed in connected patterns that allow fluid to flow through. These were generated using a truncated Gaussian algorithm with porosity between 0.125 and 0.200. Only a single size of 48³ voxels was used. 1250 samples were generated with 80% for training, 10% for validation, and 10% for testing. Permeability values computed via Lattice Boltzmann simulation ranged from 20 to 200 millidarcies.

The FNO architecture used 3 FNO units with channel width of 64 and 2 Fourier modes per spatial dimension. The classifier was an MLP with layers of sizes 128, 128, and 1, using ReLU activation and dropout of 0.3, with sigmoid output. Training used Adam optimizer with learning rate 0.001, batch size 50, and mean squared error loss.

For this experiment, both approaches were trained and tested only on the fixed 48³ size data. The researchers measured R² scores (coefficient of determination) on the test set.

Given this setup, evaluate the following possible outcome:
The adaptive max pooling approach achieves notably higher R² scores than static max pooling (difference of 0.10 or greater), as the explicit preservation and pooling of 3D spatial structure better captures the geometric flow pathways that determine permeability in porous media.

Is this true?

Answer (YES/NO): NO